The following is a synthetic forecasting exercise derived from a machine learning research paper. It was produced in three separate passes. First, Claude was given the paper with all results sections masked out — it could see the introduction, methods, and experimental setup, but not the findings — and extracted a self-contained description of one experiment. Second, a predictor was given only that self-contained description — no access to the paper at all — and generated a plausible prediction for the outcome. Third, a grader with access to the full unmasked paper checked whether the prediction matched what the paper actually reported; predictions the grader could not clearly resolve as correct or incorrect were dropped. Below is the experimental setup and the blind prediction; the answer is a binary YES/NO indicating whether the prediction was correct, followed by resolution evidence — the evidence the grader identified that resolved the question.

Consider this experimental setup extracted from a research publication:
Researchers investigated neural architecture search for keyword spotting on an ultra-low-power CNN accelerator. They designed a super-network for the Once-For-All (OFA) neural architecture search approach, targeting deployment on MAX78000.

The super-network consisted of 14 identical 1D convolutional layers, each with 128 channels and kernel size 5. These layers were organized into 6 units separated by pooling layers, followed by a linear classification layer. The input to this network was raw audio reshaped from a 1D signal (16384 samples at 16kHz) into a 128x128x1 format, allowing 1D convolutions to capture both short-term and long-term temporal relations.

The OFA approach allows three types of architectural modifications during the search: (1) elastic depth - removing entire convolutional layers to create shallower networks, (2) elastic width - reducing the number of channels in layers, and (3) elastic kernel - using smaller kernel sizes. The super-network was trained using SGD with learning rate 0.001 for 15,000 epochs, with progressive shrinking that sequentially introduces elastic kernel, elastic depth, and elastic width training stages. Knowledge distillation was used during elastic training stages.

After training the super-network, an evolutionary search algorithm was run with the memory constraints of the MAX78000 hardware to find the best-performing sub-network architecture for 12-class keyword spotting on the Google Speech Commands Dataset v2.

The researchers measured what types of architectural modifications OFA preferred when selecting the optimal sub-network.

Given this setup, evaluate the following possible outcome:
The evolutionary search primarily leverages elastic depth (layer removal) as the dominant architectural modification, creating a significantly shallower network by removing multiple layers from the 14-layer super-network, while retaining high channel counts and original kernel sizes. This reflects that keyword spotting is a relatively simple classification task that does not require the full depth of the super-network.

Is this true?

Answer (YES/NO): NO